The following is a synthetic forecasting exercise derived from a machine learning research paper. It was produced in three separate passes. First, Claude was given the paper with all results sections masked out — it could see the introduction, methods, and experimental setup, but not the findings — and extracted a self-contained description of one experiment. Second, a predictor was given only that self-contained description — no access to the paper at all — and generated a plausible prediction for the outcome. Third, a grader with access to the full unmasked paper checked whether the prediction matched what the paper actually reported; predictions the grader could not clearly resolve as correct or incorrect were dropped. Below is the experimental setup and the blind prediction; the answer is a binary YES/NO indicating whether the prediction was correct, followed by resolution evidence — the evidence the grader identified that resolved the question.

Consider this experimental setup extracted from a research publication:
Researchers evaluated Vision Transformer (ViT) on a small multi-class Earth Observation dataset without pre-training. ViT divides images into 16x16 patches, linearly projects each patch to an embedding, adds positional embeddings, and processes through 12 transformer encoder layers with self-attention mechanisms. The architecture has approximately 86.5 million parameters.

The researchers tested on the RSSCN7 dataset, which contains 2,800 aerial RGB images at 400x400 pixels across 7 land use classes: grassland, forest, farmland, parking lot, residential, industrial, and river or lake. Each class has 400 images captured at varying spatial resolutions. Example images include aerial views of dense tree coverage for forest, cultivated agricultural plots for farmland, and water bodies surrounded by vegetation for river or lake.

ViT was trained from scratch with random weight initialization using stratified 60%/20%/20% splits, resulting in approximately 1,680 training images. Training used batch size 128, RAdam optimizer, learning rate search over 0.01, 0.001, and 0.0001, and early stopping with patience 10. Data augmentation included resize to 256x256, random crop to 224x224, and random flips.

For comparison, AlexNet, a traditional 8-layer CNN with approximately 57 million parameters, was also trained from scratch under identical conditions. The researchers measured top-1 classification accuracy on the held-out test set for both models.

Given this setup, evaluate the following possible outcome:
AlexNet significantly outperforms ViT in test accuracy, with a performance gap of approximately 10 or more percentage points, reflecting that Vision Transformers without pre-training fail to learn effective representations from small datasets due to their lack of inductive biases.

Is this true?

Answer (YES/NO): NO